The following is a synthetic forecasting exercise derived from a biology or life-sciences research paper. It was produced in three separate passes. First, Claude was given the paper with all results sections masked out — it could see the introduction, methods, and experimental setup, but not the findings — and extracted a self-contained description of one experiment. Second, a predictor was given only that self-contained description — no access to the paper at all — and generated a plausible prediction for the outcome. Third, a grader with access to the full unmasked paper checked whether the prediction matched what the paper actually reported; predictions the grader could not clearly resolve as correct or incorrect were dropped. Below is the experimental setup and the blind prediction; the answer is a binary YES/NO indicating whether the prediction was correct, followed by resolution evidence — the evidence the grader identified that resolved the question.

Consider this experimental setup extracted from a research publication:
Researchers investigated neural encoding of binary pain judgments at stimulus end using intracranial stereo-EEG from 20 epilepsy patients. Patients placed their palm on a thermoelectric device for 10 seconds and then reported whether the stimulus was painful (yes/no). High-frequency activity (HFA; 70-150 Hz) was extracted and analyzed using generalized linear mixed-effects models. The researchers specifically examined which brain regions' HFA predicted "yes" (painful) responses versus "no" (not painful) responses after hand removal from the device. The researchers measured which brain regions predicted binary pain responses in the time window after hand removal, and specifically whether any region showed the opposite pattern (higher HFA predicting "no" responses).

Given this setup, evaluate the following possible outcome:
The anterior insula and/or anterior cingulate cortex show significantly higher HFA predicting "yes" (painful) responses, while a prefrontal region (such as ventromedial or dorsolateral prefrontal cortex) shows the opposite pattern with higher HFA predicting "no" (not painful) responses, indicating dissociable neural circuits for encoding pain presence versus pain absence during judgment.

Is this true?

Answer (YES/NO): NO